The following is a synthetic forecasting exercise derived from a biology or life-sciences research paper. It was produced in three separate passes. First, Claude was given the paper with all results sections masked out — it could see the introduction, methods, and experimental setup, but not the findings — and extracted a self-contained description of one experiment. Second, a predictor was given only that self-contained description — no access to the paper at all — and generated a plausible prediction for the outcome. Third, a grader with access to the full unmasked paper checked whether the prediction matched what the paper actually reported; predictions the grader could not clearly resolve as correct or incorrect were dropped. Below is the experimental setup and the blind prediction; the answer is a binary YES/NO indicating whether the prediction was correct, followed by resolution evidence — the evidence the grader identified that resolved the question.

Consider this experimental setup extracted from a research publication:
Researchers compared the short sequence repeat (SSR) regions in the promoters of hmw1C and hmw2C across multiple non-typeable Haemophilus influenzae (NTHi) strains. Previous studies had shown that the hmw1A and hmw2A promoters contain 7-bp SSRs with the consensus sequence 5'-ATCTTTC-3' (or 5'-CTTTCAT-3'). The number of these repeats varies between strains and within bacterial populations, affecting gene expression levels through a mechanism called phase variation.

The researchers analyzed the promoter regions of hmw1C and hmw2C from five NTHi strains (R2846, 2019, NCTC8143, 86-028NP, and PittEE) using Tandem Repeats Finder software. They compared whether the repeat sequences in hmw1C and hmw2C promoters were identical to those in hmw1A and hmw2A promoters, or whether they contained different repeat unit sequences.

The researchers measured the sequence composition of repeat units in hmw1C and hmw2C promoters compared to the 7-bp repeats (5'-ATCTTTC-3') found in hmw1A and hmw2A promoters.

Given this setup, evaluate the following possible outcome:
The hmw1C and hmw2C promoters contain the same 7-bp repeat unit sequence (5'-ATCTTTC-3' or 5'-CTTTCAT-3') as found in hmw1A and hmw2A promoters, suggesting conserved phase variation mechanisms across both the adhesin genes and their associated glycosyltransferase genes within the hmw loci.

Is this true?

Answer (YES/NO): NO